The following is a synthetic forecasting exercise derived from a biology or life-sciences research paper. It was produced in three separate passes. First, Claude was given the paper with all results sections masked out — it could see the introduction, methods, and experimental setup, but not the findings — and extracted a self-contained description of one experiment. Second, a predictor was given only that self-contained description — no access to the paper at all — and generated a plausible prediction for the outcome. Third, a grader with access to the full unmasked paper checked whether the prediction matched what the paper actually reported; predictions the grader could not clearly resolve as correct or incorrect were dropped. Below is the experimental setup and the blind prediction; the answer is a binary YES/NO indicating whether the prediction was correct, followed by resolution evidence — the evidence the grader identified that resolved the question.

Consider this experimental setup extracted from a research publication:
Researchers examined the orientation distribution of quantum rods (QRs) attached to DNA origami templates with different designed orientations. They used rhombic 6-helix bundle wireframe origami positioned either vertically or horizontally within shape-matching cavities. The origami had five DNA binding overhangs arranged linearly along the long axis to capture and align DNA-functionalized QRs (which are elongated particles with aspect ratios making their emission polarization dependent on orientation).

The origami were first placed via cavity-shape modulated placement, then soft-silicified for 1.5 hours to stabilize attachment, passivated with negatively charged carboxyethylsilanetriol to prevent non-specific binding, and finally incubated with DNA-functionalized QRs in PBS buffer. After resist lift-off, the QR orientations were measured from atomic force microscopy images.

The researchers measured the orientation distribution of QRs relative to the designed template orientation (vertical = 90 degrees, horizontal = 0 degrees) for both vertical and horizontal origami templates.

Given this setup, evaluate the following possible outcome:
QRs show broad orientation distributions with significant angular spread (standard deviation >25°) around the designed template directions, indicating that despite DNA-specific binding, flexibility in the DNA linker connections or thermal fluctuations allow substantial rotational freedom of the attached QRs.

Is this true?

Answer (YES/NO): NO